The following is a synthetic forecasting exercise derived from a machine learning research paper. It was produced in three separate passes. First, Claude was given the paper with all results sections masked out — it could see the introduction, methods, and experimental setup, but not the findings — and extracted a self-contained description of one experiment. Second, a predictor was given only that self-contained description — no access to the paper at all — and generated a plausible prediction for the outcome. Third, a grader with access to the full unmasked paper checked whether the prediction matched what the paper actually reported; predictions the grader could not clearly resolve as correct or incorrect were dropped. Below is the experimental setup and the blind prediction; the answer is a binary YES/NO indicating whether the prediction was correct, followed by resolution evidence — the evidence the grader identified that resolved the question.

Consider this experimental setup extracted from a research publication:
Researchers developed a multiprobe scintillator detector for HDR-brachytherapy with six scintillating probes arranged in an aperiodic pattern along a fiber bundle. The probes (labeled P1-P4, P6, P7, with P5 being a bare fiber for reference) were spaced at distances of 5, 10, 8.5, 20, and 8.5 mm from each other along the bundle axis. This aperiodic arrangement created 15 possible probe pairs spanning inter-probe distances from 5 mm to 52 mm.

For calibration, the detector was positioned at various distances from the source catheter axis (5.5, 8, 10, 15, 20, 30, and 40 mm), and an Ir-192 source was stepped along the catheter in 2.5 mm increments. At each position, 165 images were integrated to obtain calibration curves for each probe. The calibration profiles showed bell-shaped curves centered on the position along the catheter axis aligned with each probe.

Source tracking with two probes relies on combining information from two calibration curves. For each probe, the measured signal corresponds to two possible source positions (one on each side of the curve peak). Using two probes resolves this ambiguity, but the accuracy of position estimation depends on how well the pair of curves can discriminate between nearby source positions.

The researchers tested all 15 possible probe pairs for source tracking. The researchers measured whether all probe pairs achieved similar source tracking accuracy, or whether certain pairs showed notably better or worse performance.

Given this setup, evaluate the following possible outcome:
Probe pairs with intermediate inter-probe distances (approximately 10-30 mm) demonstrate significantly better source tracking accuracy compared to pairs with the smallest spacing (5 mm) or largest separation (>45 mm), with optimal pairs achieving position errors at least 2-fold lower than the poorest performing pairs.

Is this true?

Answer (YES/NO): NO